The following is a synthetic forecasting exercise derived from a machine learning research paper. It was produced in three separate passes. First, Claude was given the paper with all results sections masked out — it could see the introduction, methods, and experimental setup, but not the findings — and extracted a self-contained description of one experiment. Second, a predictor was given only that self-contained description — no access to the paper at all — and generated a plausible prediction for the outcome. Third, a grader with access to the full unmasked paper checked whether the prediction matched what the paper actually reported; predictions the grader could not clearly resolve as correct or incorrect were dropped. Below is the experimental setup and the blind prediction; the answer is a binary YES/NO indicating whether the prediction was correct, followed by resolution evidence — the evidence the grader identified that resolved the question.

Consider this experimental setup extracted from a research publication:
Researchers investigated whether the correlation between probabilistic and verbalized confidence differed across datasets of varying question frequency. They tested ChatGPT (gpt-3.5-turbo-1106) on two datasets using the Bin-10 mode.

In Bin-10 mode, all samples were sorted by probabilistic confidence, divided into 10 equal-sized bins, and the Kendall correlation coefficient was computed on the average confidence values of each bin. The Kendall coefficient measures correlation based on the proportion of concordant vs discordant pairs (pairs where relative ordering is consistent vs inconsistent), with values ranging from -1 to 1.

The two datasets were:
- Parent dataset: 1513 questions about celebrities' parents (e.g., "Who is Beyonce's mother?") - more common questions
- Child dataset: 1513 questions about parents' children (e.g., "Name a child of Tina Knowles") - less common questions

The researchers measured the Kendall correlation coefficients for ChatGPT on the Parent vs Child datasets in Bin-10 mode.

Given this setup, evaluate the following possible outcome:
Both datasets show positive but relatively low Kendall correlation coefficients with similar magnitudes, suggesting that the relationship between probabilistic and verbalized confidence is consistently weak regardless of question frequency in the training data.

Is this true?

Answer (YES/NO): NO